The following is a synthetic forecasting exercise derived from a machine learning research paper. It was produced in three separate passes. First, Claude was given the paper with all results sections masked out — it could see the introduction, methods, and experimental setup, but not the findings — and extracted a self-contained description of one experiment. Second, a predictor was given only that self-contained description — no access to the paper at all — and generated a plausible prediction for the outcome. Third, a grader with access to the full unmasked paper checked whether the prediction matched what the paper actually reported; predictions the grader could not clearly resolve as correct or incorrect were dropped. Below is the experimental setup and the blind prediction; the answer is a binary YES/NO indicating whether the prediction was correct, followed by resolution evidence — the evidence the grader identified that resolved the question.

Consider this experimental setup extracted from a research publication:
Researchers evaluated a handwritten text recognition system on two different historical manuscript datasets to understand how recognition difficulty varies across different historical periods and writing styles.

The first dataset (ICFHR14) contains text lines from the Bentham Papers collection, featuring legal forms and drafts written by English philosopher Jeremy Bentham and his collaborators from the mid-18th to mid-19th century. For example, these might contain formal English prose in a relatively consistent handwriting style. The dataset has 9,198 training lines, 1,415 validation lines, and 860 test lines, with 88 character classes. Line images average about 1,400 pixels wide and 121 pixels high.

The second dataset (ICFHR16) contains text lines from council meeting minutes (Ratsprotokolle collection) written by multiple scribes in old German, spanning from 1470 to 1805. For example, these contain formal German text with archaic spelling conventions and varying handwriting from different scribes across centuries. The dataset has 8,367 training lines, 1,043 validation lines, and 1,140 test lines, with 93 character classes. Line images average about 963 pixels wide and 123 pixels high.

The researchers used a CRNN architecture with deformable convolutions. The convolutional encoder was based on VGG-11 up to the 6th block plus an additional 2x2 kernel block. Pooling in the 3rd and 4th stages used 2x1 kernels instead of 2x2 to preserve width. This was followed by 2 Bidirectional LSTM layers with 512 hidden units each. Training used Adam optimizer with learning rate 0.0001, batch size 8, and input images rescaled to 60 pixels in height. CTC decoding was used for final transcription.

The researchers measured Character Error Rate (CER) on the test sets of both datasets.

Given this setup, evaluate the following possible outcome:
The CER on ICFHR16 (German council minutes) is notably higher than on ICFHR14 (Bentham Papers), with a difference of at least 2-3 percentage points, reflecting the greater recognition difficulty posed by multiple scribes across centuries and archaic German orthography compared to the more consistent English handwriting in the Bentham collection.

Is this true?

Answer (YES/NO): NO